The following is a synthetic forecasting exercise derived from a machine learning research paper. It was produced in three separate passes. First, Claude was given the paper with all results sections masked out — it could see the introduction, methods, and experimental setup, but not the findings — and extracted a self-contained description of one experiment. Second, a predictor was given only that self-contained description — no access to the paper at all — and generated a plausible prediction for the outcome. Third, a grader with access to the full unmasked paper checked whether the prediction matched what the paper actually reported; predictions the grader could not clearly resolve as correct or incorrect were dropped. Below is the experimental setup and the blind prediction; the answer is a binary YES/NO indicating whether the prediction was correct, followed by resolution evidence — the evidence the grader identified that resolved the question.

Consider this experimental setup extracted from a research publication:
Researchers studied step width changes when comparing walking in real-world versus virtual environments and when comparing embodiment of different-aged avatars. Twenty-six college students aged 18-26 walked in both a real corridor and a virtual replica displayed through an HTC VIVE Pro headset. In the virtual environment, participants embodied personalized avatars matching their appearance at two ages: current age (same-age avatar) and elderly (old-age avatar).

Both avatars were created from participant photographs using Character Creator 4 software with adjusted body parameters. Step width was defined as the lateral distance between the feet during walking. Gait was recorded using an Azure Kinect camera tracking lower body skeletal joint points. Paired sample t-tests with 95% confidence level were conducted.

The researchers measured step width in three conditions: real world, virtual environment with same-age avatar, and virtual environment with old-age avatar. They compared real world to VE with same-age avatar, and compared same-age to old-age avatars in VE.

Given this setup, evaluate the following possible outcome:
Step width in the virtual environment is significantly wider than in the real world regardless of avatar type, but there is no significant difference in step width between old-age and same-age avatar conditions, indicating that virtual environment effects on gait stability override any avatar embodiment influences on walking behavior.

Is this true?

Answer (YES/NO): NO